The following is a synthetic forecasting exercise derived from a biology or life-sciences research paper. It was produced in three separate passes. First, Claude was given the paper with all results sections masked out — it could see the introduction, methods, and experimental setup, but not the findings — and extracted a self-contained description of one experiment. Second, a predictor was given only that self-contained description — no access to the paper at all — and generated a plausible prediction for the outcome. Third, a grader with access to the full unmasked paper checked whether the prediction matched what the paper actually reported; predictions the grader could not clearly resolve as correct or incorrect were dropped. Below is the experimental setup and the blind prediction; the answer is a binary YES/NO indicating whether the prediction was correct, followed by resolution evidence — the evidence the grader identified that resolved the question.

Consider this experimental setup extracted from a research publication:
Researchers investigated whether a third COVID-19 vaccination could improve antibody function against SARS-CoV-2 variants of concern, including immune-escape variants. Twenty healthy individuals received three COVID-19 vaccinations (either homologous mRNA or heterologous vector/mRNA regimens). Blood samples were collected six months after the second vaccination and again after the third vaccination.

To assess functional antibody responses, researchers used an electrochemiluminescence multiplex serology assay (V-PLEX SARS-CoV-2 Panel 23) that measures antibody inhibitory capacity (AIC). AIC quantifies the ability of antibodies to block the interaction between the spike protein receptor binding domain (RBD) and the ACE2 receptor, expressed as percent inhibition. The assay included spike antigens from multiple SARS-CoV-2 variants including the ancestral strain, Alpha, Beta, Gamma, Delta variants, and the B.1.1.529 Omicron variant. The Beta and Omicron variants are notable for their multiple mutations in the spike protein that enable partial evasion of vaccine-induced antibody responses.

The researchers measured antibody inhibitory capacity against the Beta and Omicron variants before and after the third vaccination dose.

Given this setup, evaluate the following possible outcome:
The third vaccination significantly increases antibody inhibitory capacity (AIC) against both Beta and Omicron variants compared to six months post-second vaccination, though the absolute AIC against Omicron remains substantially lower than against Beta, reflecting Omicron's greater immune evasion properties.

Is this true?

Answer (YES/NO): YES